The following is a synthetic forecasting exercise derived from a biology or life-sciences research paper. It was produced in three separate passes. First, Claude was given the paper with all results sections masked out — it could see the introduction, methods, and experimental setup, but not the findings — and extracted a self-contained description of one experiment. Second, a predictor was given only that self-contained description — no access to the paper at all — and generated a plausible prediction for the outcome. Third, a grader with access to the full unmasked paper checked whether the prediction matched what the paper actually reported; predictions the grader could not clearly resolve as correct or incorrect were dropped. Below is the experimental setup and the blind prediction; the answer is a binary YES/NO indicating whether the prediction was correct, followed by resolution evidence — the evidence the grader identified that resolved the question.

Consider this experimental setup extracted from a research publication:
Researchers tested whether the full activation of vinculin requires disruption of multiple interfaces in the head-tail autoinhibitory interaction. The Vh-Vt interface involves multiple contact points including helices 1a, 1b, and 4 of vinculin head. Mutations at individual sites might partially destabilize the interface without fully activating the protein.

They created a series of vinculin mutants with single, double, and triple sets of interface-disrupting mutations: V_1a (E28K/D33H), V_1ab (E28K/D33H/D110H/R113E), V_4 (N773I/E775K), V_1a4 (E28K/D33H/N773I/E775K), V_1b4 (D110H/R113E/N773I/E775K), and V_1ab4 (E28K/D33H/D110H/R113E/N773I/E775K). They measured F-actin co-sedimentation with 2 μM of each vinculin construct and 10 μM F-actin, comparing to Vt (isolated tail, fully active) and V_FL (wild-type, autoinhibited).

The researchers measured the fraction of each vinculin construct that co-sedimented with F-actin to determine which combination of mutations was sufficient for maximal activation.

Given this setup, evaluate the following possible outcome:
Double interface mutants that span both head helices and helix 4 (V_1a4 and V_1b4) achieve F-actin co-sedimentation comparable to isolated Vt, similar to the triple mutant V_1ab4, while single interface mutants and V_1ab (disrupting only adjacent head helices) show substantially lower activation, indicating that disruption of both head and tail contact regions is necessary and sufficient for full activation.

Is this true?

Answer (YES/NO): NO